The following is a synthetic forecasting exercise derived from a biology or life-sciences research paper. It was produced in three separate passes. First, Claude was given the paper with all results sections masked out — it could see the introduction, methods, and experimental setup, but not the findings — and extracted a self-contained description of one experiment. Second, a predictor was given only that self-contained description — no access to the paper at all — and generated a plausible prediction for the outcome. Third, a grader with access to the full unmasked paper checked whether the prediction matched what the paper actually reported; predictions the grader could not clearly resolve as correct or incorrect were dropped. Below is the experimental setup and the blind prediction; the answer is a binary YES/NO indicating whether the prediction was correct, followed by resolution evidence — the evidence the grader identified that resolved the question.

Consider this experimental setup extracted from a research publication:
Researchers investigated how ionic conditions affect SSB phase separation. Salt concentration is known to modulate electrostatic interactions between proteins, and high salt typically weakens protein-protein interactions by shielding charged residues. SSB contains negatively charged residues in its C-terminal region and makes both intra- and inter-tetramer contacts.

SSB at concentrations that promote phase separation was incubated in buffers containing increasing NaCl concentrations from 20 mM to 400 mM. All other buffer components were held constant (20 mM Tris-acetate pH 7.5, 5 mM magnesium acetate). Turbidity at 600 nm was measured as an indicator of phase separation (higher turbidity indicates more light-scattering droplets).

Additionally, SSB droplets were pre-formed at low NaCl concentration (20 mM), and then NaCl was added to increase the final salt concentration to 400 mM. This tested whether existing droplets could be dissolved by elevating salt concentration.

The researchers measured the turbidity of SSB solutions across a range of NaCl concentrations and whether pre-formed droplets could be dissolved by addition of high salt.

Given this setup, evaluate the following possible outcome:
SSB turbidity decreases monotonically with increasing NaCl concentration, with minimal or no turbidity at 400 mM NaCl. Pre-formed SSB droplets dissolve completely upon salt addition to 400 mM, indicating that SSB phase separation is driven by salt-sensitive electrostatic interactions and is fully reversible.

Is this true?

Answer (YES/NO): YES